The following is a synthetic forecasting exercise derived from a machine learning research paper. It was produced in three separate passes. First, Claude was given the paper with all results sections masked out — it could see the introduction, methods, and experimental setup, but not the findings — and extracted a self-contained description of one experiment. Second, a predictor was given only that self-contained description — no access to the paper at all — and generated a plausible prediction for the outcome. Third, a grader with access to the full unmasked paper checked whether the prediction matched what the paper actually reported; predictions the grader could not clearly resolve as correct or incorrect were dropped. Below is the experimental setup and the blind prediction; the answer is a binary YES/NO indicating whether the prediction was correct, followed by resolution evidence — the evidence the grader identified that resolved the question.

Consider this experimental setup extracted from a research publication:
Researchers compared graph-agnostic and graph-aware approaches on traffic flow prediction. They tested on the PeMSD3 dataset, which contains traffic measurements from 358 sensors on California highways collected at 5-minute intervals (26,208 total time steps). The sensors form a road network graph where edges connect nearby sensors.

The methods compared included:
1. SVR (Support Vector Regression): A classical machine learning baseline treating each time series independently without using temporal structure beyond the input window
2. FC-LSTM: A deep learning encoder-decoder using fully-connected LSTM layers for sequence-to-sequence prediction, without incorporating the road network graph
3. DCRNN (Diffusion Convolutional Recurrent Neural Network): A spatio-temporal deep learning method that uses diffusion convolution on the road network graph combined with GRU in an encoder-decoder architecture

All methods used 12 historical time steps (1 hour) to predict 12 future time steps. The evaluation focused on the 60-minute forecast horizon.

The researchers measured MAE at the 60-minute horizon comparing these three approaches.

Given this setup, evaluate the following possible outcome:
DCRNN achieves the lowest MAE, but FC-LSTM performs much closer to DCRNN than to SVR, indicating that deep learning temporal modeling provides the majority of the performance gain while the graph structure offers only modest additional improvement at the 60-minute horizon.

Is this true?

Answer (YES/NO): YES